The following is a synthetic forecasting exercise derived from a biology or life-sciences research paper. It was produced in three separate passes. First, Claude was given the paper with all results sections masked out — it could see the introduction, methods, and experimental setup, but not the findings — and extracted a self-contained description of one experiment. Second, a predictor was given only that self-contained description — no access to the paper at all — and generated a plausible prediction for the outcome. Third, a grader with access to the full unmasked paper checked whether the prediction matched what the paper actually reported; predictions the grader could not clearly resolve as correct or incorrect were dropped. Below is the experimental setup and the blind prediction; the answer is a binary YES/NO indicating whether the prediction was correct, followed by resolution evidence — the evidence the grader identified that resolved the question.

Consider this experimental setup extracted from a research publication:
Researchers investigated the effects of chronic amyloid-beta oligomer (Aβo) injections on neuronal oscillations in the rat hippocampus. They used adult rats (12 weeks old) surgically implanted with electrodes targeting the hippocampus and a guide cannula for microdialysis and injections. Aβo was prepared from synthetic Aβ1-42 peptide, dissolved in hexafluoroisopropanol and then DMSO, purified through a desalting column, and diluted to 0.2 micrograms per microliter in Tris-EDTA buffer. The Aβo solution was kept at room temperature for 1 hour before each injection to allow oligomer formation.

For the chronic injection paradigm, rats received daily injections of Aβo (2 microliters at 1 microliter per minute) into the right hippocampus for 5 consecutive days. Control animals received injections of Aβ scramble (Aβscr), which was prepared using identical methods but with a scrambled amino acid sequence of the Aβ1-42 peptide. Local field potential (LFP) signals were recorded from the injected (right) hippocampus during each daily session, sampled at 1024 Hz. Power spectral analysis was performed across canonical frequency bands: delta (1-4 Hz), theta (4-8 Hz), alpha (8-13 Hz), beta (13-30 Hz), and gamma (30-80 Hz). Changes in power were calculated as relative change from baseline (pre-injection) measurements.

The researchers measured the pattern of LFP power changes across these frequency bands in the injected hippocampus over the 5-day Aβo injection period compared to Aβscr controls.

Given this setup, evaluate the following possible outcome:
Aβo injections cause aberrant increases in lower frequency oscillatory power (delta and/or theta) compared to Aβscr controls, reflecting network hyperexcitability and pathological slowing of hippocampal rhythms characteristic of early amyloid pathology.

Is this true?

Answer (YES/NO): YES